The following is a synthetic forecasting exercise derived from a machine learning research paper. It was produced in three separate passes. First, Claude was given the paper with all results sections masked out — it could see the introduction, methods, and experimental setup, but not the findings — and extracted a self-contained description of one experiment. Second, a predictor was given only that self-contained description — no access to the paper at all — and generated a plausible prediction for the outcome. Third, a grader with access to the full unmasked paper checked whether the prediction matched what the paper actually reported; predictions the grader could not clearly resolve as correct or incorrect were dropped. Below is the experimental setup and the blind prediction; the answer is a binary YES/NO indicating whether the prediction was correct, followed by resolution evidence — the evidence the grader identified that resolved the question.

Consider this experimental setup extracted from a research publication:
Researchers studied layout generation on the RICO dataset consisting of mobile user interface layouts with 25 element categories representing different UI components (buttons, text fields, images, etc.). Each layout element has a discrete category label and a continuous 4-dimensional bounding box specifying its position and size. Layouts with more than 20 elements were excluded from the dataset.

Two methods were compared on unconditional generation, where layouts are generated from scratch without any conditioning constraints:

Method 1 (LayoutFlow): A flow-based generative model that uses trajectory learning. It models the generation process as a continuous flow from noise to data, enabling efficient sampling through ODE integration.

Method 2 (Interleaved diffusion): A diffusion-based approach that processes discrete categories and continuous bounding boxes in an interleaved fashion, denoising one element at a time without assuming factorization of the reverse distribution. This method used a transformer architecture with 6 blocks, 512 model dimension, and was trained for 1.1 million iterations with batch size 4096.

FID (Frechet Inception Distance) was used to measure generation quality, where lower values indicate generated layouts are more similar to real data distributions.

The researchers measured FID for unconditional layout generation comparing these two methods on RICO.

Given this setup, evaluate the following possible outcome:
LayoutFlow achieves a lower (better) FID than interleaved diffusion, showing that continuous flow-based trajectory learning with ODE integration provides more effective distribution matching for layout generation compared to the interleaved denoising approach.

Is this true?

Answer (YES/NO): YES